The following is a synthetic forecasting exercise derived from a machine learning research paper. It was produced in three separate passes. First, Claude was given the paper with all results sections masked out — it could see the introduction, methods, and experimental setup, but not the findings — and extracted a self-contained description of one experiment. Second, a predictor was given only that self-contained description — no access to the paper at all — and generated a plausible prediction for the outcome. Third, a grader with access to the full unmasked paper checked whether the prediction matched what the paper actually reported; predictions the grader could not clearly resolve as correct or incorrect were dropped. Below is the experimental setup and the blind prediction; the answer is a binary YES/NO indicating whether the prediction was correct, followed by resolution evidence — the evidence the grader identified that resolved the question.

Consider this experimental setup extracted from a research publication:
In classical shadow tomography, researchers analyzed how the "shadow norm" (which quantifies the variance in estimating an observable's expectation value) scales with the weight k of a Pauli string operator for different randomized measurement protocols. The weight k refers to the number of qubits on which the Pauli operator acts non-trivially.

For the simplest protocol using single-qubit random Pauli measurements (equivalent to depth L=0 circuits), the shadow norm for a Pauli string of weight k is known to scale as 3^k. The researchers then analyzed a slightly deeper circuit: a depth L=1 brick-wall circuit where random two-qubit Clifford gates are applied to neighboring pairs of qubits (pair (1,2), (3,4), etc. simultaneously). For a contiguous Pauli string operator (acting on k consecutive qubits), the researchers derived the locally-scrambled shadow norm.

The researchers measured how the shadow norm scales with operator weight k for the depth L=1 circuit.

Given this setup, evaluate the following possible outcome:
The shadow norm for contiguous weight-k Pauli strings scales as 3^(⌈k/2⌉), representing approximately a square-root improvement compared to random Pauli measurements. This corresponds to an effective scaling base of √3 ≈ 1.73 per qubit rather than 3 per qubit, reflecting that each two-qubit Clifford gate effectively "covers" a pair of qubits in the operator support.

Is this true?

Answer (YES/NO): NO